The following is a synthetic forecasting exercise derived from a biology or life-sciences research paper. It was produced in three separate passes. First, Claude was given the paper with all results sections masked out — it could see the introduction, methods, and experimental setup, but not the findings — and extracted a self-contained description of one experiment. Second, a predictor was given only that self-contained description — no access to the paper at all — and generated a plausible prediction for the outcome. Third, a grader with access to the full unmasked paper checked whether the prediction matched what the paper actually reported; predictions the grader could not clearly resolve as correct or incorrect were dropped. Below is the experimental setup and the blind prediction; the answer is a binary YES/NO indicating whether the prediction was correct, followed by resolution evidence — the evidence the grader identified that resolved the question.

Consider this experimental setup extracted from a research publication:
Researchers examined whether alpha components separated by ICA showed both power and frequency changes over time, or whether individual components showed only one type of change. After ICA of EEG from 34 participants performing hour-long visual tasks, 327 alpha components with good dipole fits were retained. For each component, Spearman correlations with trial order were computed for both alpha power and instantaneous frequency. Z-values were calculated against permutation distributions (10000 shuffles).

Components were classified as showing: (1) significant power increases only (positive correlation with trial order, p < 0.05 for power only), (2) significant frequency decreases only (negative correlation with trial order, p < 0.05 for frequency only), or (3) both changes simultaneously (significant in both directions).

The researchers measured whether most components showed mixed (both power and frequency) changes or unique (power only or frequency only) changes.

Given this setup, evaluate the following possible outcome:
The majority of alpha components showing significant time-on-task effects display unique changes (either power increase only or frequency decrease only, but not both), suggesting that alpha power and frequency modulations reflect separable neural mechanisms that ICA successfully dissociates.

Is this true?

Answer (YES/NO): NO